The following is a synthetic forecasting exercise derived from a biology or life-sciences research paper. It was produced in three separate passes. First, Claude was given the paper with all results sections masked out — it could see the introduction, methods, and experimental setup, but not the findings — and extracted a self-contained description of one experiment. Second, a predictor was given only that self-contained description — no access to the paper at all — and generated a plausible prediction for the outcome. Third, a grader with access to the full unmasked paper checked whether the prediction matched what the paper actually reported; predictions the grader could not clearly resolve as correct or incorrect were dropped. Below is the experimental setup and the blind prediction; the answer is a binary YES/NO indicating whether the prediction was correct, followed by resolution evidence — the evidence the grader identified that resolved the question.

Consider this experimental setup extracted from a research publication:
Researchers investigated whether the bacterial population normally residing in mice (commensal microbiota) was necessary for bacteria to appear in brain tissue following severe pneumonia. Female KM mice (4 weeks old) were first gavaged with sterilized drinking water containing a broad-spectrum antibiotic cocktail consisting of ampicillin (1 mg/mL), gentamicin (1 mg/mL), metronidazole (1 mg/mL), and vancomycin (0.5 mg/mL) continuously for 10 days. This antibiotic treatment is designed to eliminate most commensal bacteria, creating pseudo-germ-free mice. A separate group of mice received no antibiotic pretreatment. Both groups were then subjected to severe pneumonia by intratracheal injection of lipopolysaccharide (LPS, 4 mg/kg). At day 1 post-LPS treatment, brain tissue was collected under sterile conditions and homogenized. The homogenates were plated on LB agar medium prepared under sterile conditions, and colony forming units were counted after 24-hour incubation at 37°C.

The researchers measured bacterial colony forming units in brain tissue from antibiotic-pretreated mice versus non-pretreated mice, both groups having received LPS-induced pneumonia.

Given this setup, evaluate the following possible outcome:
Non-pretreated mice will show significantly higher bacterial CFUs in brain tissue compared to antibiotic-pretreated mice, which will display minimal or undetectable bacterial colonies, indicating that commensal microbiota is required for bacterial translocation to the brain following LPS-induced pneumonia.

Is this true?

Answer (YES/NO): YES